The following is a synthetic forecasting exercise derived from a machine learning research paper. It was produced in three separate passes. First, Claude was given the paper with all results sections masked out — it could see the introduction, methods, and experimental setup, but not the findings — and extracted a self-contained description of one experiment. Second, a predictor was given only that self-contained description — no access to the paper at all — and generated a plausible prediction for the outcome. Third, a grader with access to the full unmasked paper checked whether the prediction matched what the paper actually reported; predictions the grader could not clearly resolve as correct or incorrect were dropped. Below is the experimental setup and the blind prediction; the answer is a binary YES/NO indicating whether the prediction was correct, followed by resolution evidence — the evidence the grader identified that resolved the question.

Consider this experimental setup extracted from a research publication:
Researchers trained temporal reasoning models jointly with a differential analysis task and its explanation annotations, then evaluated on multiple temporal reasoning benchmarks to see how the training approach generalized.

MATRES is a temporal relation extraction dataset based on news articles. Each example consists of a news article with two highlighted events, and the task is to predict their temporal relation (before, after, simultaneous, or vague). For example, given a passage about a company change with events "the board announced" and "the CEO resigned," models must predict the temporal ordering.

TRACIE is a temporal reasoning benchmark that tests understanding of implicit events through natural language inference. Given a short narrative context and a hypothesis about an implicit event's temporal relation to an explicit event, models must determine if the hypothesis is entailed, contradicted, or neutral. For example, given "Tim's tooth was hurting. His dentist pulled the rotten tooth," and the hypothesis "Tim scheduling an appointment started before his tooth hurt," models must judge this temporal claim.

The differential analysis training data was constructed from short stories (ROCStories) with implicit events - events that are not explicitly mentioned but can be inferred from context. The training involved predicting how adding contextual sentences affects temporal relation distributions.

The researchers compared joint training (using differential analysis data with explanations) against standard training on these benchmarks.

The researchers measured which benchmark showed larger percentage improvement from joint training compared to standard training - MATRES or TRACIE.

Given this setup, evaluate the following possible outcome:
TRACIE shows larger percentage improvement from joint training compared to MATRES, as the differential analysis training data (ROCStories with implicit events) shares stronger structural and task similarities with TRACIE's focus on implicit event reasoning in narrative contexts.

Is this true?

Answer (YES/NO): YES